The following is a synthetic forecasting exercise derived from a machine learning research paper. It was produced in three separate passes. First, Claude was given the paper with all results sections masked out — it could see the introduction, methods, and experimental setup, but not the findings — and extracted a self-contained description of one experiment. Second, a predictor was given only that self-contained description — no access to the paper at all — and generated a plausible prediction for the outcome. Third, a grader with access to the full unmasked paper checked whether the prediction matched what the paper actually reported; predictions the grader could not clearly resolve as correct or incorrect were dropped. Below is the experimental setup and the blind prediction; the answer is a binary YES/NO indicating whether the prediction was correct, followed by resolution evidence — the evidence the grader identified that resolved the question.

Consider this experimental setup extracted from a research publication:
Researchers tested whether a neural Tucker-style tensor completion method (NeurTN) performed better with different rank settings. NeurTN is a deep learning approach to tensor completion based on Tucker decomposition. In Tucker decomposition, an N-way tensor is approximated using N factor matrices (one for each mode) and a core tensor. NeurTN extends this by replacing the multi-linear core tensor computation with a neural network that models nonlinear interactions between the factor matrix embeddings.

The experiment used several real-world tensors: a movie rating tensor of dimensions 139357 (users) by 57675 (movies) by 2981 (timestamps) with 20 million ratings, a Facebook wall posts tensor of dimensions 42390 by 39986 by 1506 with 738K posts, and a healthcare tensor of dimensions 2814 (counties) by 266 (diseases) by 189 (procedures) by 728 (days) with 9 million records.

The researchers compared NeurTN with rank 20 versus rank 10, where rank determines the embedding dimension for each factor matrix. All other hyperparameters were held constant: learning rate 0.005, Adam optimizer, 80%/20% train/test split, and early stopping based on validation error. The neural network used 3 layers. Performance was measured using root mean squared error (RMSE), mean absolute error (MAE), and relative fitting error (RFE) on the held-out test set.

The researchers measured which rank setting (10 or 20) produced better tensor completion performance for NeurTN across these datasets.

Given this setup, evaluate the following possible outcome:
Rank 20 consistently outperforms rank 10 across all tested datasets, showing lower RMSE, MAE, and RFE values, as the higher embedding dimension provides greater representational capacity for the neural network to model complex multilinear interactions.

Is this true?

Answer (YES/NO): NO